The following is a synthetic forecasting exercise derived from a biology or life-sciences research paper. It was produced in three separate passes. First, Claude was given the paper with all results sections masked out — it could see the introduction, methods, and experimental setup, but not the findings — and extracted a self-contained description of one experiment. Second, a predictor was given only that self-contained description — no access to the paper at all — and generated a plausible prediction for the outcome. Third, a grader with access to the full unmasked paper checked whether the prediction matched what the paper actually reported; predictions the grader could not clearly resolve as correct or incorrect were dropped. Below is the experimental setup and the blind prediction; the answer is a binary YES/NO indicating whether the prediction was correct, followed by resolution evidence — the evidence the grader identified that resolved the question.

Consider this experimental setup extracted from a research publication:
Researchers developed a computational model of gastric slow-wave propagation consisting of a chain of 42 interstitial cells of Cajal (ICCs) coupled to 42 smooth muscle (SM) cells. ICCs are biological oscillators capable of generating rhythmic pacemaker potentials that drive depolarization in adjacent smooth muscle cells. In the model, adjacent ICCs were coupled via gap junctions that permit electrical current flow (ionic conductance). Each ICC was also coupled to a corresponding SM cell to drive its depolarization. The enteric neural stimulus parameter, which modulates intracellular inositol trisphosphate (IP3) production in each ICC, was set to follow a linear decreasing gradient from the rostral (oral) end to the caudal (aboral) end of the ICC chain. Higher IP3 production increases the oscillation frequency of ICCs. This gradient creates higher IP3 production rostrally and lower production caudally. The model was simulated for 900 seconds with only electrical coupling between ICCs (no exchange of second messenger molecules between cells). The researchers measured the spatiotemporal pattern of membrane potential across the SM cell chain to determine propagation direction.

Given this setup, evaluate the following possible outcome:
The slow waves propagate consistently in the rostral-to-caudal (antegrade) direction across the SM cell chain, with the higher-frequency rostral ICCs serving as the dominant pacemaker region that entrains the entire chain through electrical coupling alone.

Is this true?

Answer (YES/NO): NO